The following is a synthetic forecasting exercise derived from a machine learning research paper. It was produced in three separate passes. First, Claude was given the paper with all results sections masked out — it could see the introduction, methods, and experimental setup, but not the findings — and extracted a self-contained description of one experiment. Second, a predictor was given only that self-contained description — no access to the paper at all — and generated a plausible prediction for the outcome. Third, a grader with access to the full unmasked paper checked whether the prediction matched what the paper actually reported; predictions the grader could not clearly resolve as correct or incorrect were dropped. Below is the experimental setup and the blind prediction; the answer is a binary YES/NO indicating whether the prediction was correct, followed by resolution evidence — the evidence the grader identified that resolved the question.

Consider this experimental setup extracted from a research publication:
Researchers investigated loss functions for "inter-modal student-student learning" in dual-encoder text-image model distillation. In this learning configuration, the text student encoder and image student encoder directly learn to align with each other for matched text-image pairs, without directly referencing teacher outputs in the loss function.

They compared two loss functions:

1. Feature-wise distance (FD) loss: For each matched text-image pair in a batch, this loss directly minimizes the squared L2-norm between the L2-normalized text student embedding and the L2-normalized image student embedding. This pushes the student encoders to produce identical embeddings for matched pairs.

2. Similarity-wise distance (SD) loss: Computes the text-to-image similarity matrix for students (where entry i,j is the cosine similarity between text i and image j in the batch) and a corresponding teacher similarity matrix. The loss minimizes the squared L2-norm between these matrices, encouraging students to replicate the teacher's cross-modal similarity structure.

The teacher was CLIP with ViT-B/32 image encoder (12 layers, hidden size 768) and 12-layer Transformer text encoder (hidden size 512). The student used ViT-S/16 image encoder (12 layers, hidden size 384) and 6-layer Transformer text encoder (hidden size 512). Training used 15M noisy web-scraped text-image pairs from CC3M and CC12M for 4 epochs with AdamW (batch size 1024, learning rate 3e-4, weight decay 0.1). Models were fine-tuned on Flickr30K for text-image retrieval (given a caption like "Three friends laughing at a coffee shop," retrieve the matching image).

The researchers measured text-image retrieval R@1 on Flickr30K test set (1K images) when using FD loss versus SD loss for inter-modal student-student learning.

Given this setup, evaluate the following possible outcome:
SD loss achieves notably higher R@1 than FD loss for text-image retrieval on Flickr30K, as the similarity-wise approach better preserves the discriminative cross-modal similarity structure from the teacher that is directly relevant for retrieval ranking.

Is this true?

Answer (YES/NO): YES